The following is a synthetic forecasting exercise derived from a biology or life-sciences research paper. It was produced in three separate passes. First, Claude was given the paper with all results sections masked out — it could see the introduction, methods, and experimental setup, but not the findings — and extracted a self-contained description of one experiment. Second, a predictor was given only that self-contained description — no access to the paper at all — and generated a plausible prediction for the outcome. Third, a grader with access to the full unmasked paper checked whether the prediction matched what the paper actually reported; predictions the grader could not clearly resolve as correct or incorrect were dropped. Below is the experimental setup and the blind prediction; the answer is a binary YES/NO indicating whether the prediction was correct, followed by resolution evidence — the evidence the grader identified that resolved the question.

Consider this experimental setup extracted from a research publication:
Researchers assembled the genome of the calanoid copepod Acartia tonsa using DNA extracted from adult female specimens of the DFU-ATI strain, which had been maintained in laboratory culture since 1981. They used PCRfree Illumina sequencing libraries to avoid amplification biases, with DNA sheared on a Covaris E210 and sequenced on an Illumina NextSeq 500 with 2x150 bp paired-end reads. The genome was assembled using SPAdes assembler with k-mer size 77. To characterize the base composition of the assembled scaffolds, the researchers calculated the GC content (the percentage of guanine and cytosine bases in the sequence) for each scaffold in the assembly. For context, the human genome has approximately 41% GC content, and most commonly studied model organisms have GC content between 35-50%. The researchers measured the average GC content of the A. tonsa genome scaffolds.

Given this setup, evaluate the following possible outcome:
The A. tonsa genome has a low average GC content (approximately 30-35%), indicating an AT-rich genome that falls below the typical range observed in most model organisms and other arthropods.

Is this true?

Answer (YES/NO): YES